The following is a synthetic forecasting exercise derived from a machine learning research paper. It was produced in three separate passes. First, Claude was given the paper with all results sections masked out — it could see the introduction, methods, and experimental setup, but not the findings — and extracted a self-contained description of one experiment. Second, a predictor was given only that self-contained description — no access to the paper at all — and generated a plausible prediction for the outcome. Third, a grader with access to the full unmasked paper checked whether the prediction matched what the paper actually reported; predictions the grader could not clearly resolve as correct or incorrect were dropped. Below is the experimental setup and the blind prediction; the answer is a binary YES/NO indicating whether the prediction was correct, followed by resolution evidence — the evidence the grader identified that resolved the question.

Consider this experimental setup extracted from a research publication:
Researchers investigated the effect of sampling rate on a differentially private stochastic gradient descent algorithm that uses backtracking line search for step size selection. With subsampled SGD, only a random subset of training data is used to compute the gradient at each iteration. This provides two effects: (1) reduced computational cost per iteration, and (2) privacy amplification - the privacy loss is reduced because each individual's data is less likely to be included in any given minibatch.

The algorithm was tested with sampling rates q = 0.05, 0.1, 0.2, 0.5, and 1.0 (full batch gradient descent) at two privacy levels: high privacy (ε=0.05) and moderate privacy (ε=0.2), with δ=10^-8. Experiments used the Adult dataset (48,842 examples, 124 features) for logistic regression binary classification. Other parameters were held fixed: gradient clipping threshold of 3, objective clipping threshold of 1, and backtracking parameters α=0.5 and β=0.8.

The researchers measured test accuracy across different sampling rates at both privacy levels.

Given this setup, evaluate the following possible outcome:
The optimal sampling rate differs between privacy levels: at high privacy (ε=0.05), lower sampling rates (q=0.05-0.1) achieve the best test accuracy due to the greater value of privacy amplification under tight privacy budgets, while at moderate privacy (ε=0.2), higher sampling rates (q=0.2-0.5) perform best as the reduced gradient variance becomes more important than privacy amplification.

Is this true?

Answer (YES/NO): NO